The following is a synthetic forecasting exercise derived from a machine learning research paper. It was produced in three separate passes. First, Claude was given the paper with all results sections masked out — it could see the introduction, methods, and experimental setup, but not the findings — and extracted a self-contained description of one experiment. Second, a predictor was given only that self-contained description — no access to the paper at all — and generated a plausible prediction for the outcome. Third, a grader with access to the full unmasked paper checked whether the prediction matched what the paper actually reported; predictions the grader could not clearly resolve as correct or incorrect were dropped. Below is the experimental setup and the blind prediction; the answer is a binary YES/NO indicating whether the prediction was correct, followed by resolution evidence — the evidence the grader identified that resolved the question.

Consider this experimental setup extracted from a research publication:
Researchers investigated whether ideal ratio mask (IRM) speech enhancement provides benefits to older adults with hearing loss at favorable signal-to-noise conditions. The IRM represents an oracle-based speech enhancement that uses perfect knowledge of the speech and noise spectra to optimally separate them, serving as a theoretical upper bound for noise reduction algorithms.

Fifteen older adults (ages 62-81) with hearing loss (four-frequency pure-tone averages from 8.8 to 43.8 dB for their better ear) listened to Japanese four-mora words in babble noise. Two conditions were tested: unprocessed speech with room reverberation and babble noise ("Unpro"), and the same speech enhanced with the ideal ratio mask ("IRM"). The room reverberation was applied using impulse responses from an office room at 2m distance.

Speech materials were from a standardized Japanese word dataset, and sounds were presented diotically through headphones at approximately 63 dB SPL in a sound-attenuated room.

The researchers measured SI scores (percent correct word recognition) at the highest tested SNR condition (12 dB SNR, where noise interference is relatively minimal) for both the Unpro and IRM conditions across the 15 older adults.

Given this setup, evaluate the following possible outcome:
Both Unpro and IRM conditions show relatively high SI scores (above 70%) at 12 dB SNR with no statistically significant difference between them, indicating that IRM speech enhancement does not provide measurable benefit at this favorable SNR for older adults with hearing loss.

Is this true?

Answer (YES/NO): NO